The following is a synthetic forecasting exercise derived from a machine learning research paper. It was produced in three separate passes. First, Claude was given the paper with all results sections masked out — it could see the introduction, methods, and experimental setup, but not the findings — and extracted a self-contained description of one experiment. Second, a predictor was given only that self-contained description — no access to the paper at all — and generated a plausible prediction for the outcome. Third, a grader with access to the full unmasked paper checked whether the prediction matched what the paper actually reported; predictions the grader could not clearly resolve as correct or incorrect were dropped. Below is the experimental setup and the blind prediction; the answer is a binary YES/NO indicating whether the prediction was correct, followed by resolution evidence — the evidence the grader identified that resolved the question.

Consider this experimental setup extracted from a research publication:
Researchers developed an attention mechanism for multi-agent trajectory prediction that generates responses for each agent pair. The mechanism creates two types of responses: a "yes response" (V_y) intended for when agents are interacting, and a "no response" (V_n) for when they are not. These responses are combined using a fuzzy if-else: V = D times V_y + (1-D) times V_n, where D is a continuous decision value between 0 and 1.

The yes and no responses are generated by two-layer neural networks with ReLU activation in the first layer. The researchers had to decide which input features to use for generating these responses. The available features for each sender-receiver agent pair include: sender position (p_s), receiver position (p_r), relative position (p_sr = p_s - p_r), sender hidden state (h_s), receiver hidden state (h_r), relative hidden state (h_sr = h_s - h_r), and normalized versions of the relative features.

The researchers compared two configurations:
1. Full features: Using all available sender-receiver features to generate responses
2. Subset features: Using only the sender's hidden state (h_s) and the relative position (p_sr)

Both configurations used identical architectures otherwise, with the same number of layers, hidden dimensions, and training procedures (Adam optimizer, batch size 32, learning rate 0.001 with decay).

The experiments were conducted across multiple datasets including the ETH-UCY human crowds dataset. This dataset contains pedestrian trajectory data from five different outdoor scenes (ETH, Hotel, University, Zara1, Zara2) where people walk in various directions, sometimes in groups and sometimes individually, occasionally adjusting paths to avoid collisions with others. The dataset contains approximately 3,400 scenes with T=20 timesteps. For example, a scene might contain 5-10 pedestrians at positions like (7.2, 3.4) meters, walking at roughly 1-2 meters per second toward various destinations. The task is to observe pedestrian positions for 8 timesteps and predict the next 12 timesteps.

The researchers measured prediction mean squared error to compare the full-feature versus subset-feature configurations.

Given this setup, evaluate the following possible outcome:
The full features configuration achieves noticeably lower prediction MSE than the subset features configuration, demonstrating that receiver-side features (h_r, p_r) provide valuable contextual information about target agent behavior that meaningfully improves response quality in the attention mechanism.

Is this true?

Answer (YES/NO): NO